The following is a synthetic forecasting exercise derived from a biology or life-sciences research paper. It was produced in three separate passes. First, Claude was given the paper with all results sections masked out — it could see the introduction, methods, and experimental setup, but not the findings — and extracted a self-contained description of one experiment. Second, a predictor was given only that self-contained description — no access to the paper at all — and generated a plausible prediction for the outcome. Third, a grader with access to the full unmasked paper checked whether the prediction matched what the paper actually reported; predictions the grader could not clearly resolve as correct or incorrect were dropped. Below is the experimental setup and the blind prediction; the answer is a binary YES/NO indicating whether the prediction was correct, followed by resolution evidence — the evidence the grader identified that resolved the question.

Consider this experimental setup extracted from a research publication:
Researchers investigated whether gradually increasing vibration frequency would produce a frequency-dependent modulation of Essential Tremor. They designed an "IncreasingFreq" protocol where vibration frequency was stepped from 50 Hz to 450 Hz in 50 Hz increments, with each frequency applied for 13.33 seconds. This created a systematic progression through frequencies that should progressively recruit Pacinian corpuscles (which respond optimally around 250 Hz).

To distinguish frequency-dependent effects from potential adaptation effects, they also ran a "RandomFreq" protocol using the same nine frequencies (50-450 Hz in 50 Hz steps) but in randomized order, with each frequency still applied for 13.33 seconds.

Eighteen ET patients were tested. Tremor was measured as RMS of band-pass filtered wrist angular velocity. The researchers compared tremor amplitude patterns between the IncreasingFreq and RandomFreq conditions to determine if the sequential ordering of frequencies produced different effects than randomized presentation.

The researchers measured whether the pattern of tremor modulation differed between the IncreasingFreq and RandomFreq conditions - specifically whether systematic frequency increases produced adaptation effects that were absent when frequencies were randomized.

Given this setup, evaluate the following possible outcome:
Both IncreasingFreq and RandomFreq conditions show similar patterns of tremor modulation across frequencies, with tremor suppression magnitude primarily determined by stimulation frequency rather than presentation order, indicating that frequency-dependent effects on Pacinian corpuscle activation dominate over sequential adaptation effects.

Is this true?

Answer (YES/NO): NO